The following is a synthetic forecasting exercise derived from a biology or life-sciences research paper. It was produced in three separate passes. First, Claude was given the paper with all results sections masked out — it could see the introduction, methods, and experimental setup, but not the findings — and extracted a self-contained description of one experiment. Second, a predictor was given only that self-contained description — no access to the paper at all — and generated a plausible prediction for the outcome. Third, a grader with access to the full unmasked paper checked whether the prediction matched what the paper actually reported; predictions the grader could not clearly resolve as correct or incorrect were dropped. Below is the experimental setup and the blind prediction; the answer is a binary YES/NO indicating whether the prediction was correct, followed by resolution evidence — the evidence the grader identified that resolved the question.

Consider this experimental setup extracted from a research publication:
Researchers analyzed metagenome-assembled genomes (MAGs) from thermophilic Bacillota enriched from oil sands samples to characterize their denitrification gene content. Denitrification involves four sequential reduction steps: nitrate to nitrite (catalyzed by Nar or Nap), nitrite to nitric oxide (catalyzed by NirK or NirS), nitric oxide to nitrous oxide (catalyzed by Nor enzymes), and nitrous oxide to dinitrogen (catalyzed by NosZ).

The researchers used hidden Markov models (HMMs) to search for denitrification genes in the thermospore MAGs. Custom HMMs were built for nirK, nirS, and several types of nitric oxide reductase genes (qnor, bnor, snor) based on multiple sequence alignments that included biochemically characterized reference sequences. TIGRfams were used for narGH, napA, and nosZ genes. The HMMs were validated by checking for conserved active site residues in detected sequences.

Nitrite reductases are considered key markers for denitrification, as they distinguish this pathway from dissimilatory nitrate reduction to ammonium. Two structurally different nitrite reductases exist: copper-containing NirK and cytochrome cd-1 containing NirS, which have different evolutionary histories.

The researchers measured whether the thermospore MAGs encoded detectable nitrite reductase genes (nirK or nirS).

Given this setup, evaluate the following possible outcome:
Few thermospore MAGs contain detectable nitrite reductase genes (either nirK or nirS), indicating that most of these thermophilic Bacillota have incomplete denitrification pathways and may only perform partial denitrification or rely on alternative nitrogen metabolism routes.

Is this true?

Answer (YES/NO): NO